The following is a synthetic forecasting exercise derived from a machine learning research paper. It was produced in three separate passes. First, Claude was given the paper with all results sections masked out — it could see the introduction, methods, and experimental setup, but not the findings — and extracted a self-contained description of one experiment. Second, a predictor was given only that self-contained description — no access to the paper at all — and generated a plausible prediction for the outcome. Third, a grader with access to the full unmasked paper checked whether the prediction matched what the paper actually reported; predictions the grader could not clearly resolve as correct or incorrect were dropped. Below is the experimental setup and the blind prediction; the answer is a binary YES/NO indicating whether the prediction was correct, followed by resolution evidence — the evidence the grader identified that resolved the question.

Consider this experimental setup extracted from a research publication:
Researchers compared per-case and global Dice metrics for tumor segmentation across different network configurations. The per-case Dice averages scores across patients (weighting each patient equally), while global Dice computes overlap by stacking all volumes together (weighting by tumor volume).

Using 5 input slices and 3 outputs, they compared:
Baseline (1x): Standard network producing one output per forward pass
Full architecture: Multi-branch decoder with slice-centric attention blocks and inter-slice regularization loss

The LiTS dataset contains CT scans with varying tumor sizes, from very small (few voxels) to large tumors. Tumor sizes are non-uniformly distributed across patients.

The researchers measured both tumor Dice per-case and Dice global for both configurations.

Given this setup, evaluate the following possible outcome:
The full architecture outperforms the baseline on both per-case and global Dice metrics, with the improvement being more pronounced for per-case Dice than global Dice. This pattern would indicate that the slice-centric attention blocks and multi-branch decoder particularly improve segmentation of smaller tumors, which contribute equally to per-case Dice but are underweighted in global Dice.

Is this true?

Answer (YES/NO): YES